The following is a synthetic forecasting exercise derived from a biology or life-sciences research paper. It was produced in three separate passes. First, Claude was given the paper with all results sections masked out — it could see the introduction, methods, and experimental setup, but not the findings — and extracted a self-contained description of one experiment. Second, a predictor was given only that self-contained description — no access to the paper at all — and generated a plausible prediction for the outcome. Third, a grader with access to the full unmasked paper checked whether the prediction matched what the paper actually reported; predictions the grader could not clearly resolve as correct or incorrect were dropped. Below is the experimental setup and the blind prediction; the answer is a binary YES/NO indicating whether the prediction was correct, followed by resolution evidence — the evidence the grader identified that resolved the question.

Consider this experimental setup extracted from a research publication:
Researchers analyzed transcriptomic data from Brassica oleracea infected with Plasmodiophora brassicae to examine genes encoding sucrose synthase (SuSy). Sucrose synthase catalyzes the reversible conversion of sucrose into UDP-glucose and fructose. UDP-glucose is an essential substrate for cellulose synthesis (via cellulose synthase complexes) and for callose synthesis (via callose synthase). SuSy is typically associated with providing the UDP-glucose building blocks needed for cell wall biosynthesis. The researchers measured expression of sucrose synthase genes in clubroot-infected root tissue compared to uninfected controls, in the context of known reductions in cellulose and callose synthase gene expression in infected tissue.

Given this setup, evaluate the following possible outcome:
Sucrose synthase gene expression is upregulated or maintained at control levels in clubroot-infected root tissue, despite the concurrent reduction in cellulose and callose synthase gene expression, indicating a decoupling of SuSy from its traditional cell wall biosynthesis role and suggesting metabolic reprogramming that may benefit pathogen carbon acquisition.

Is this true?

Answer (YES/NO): YES